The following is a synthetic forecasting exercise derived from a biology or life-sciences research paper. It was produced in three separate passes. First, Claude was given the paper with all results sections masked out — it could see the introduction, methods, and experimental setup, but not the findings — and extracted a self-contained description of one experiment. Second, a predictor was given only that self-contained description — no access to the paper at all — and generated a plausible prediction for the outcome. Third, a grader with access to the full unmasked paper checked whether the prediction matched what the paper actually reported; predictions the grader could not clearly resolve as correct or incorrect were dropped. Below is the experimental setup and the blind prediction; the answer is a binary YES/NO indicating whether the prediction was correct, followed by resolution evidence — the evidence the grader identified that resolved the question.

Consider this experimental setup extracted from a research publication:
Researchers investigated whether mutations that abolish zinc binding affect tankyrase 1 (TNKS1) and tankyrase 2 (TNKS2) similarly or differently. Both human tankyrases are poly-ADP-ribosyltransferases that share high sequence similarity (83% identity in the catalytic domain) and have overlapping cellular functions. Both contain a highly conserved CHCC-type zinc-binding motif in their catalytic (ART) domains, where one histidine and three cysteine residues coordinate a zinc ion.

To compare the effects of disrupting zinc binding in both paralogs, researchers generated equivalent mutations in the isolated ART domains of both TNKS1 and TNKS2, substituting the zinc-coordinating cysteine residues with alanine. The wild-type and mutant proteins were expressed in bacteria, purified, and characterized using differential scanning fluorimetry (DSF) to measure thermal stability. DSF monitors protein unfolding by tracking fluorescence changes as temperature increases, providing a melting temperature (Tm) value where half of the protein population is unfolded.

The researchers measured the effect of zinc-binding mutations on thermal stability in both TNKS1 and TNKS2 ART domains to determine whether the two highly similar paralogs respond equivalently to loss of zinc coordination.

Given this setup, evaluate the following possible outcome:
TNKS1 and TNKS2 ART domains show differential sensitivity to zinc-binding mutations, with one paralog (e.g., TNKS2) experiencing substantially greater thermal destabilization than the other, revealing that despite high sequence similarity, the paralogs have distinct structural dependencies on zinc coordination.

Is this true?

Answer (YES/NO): NO